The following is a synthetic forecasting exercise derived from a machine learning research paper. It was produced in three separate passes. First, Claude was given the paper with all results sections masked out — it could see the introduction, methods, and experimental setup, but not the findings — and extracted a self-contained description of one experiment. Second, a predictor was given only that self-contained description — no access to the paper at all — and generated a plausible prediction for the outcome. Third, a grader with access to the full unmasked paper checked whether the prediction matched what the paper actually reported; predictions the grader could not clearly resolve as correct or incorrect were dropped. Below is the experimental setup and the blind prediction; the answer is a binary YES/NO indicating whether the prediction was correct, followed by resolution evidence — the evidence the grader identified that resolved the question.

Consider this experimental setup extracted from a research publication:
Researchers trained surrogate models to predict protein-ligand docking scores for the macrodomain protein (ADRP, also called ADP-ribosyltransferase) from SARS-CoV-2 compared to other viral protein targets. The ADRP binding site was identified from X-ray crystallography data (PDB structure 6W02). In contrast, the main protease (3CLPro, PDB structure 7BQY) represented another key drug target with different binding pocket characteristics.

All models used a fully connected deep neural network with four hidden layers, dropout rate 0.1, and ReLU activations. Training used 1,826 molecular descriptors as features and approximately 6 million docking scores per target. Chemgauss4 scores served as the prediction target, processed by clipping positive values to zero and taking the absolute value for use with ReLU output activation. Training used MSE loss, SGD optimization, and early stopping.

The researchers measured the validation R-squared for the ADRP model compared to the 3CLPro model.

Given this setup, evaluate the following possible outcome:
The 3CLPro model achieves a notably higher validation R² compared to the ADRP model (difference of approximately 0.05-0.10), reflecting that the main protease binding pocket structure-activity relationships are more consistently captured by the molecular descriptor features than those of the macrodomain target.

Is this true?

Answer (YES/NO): NO